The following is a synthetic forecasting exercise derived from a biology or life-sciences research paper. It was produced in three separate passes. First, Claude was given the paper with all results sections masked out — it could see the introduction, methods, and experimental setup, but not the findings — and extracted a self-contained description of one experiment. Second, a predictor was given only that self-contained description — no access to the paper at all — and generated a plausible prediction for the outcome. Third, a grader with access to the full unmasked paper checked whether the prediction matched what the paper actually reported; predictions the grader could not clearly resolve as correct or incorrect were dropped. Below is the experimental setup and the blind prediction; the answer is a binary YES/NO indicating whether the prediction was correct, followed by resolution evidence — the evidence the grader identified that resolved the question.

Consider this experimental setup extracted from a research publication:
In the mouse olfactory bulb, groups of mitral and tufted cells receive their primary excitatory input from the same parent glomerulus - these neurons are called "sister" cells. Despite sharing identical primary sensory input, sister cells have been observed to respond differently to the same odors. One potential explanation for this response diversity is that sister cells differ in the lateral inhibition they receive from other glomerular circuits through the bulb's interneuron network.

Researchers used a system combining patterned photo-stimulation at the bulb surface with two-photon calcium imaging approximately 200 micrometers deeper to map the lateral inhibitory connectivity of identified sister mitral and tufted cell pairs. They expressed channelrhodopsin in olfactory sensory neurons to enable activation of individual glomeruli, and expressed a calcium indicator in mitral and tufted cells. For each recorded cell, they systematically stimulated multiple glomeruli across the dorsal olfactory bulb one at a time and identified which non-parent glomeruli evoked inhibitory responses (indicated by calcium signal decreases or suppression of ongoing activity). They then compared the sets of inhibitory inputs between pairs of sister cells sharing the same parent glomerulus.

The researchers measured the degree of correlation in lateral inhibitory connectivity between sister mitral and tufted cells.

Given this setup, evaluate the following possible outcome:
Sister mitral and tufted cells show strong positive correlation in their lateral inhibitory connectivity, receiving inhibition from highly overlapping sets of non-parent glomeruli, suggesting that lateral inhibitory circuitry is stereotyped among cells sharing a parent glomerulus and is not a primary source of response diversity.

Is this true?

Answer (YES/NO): NO